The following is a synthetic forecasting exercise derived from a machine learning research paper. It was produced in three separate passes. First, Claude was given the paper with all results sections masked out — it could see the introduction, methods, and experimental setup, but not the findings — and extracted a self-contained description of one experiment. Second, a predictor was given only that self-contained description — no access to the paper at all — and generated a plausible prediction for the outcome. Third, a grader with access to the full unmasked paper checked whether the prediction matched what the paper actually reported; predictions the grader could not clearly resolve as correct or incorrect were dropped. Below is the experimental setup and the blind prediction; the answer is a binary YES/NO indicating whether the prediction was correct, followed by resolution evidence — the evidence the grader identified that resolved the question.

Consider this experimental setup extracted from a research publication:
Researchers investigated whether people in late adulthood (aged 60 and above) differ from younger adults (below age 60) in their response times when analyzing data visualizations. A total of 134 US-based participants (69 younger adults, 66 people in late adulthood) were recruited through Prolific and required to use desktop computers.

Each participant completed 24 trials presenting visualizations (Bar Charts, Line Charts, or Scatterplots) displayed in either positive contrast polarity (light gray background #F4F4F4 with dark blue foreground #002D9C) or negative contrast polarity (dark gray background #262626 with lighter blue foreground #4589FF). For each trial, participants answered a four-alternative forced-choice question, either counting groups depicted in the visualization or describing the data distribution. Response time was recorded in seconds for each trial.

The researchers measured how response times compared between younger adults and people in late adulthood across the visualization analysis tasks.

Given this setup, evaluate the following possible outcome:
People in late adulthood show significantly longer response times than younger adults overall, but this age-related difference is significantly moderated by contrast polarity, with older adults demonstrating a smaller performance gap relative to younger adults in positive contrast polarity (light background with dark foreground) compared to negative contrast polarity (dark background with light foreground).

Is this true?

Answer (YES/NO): NO